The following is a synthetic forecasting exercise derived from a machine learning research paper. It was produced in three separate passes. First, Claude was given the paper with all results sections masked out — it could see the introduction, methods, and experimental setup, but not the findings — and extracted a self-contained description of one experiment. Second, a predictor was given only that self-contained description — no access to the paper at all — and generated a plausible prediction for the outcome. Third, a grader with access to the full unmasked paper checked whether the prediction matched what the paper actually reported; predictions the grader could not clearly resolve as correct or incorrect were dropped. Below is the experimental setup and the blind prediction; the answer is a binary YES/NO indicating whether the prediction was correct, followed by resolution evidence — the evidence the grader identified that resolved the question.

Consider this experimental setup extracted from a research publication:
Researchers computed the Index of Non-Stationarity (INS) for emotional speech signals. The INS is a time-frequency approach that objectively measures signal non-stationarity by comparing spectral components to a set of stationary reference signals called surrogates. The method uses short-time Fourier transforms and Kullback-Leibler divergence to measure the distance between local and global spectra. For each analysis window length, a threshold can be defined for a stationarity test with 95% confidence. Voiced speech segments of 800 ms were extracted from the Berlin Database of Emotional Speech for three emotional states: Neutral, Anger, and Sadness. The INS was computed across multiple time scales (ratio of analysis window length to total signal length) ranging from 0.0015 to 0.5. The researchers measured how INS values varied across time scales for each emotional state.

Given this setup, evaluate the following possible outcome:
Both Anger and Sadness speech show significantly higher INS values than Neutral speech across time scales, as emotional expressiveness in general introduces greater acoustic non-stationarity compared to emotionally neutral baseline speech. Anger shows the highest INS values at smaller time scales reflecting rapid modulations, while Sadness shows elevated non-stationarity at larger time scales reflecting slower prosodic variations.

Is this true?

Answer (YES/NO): NO